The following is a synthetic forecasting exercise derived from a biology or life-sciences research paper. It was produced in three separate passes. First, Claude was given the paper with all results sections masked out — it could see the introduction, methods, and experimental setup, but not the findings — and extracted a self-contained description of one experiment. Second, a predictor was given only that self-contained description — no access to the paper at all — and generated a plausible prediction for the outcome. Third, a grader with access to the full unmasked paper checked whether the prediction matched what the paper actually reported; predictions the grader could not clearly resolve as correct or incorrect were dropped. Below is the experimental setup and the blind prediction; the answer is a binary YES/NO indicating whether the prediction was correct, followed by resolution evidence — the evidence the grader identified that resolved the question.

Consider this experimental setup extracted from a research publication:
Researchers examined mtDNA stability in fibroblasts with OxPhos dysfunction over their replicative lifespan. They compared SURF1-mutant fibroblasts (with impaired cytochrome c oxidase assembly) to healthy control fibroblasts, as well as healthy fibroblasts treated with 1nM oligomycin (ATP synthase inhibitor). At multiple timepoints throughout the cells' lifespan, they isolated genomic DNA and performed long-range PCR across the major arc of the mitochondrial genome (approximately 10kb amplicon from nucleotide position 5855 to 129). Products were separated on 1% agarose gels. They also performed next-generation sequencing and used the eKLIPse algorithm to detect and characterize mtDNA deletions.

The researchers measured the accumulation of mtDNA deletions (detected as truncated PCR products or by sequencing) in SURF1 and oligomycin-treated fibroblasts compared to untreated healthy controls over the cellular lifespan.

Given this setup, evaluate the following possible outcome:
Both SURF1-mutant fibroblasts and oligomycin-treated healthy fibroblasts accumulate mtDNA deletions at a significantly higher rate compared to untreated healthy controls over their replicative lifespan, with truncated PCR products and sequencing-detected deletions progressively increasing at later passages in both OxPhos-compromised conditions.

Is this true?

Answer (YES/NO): NO